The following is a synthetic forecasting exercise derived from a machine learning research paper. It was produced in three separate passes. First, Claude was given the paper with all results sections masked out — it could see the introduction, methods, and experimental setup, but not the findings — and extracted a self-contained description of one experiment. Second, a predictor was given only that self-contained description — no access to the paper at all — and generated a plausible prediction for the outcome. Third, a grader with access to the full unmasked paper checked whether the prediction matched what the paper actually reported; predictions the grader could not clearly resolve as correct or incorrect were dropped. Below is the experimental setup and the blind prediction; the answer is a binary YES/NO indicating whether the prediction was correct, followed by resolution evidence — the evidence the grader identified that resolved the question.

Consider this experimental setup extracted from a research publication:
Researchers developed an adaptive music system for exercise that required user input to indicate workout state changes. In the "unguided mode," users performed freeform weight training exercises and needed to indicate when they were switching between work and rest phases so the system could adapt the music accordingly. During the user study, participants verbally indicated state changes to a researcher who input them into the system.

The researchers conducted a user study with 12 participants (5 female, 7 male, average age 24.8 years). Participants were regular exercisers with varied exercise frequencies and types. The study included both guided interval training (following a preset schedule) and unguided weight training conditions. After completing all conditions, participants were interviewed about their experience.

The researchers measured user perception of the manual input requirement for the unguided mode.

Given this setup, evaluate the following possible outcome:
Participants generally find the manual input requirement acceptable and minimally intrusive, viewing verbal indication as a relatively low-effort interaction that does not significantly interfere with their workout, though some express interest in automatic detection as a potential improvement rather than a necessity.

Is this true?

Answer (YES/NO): NO